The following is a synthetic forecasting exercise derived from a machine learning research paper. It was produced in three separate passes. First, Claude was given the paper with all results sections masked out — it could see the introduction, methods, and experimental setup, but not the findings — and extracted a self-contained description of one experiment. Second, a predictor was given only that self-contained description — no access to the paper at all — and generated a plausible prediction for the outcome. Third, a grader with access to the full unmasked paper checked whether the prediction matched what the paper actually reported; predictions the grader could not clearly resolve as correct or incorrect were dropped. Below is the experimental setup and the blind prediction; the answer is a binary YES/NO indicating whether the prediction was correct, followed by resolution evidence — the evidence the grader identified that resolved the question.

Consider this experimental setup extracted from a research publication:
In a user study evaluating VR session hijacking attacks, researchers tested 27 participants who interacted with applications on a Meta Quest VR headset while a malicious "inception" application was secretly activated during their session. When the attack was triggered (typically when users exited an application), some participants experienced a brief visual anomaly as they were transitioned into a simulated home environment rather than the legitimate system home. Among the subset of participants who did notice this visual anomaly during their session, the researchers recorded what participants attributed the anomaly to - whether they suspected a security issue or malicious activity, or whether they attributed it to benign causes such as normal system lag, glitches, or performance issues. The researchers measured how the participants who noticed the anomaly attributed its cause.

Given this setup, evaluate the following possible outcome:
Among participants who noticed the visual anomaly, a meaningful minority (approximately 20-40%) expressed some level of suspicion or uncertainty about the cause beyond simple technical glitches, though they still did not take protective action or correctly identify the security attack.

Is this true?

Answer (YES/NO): NO